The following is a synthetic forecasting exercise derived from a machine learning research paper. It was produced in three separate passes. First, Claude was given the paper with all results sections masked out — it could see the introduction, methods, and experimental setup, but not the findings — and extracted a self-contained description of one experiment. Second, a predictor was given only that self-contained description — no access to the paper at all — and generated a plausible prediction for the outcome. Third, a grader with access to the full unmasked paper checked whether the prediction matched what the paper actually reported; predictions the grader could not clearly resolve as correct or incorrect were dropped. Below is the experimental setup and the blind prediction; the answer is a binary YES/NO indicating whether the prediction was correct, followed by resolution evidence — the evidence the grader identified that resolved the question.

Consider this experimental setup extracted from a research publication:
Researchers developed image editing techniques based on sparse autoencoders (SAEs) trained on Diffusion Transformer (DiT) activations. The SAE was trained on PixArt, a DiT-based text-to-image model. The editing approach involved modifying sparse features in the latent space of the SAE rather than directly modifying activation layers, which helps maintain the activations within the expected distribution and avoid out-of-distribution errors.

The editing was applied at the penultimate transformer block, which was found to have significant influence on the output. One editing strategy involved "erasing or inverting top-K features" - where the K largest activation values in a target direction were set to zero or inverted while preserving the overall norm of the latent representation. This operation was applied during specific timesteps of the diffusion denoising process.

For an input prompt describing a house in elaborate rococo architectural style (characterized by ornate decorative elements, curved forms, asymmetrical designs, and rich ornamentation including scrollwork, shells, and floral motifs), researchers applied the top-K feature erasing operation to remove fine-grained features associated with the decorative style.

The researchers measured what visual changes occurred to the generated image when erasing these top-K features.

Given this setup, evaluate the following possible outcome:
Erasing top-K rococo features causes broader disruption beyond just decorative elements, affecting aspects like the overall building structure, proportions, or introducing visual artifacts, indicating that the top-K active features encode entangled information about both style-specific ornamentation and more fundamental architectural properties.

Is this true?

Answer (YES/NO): NO